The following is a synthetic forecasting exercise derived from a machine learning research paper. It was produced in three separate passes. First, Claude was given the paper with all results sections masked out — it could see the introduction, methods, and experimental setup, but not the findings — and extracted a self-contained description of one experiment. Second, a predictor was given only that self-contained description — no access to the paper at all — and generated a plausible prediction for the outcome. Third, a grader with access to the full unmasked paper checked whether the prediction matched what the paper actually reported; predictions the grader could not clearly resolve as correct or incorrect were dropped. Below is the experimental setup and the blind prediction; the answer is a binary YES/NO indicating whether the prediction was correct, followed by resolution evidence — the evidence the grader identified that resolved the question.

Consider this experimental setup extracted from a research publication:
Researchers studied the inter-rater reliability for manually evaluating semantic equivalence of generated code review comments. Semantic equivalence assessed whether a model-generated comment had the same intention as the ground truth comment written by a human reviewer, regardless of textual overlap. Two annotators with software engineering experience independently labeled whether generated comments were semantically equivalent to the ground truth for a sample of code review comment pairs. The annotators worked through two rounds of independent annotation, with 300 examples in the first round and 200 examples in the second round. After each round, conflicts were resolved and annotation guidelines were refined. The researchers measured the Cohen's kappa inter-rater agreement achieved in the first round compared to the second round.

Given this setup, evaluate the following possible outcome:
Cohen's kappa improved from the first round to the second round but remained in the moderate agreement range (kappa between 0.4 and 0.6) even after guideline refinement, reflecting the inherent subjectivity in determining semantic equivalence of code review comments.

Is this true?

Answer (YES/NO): NO